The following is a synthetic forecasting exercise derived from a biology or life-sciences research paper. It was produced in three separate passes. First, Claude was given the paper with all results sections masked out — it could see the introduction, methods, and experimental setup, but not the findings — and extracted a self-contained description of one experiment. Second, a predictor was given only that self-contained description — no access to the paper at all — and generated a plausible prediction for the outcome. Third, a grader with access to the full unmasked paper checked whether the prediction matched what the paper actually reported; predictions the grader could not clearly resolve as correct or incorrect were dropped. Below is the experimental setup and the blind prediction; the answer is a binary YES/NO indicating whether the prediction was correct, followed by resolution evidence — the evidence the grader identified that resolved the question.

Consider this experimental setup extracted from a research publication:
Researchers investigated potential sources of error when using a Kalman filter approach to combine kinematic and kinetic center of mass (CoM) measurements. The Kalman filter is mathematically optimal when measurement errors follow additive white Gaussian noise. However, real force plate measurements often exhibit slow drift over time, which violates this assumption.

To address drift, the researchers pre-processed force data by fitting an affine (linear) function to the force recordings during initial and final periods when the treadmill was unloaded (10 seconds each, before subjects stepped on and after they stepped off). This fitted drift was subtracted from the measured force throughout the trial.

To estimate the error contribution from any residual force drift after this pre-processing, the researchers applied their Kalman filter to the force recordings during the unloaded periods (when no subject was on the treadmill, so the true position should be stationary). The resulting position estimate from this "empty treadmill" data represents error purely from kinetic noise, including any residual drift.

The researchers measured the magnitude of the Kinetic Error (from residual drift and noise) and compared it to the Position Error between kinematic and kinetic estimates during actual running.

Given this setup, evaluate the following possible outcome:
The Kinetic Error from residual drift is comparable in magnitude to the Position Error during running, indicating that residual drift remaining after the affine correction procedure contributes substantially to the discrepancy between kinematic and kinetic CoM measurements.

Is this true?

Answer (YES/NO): NO